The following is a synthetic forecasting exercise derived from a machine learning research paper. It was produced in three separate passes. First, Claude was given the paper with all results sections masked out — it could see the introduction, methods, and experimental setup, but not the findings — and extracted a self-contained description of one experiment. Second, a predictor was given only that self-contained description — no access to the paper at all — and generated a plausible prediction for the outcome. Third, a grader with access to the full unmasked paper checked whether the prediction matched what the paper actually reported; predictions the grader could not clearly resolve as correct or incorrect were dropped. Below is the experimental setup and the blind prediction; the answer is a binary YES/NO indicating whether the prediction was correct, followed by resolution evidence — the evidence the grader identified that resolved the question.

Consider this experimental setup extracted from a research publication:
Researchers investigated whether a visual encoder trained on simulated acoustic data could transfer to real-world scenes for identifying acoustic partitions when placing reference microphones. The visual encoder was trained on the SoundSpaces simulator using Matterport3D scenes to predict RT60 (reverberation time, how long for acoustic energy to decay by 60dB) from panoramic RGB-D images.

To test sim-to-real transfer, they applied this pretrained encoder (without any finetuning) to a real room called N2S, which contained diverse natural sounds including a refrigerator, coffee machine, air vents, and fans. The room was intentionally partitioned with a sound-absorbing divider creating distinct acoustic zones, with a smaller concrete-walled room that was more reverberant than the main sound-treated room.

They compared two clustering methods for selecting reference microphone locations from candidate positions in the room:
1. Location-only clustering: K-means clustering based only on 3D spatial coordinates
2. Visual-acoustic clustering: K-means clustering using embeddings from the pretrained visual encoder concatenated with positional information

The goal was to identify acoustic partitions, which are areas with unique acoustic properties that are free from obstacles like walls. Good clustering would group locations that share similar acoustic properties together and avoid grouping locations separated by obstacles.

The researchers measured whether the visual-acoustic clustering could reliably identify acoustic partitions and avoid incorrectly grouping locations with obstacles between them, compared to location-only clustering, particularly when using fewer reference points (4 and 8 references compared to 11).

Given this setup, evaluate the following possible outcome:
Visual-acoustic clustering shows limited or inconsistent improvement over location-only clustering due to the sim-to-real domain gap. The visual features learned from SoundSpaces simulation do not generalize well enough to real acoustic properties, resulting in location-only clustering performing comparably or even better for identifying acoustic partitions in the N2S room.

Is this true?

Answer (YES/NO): NO